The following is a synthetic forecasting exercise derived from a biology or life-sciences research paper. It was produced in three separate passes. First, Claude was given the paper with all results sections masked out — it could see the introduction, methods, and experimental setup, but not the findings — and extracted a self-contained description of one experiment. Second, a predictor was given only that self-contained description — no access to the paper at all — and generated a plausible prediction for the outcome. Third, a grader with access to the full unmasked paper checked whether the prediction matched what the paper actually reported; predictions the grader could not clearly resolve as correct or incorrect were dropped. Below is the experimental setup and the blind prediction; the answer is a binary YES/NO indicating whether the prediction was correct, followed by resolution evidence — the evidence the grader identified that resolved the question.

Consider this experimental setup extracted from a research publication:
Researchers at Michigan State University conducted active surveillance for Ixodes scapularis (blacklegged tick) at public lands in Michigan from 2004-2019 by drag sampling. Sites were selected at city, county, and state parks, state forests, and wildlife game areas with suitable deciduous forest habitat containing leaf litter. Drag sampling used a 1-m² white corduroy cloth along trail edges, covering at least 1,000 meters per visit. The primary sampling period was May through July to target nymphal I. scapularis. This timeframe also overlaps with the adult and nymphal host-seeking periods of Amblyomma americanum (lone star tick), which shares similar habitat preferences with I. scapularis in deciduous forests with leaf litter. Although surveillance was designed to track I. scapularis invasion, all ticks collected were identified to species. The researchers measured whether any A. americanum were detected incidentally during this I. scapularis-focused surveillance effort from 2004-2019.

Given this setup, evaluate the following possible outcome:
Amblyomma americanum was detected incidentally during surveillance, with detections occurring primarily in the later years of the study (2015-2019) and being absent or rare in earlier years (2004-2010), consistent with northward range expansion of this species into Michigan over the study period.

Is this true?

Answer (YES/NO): NO